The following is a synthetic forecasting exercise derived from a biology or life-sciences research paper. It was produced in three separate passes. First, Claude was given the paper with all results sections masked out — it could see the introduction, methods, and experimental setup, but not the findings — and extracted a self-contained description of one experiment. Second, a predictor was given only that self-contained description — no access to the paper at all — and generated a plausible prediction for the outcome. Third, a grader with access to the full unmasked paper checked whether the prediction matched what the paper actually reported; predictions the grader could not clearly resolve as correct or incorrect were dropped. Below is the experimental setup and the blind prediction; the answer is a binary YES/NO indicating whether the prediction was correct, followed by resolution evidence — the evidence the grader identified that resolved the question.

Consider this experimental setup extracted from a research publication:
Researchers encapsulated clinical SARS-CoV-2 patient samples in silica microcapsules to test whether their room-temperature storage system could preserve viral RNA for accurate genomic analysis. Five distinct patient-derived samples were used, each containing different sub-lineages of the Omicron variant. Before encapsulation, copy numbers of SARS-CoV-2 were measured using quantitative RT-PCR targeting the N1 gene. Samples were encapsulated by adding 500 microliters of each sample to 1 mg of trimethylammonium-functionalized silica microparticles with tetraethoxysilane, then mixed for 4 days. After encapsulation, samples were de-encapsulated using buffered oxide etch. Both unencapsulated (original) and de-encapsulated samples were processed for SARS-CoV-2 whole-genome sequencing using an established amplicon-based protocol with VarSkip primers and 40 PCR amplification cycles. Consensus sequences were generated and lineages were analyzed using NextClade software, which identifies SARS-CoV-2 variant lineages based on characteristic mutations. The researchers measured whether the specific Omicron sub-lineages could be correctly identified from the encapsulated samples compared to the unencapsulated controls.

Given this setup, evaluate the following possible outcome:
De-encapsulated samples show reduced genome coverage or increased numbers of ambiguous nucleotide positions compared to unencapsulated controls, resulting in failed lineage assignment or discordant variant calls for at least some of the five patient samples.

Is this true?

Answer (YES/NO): NO